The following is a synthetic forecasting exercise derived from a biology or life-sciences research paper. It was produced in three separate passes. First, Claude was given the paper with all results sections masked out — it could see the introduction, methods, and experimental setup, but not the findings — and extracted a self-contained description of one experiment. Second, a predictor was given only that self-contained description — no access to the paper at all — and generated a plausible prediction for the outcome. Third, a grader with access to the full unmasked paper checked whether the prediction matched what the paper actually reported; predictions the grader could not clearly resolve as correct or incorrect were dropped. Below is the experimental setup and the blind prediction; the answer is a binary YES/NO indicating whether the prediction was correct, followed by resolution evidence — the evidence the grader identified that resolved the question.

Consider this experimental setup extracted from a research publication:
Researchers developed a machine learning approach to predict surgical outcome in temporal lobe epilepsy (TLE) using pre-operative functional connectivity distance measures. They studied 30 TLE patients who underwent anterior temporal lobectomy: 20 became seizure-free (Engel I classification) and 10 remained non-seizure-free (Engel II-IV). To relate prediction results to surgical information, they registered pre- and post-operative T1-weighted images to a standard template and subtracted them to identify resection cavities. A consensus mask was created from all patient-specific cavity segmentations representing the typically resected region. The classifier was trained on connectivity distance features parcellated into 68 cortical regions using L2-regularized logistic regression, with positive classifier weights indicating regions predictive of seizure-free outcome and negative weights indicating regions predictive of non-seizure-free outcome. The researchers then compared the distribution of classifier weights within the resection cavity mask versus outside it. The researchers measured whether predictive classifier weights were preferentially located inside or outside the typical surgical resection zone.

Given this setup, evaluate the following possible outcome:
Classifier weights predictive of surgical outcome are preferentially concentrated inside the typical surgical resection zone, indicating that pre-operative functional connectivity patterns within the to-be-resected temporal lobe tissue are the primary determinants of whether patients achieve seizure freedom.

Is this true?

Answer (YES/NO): NO